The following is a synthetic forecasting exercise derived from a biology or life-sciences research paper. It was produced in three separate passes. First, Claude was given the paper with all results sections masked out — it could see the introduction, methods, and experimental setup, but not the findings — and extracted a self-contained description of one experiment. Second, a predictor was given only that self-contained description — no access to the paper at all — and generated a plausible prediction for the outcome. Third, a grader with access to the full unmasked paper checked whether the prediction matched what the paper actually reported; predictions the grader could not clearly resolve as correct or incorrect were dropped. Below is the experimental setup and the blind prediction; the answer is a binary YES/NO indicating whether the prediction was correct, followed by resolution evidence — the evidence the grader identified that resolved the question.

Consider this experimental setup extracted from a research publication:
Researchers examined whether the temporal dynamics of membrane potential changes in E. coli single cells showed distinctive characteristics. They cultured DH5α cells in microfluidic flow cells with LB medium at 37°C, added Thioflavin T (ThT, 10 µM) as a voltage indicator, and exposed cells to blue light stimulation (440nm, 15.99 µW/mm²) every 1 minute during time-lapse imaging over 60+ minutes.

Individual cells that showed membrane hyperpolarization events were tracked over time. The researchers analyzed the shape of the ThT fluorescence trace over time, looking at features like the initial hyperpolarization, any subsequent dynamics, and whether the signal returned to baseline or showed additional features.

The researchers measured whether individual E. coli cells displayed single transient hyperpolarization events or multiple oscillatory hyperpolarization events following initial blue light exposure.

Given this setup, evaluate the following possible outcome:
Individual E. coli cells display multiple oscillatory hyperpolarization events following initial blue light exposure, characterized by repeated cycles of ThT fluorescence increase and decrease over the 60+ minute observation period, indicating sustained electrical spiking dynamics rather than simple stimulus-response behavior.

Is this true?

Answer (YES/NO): NO